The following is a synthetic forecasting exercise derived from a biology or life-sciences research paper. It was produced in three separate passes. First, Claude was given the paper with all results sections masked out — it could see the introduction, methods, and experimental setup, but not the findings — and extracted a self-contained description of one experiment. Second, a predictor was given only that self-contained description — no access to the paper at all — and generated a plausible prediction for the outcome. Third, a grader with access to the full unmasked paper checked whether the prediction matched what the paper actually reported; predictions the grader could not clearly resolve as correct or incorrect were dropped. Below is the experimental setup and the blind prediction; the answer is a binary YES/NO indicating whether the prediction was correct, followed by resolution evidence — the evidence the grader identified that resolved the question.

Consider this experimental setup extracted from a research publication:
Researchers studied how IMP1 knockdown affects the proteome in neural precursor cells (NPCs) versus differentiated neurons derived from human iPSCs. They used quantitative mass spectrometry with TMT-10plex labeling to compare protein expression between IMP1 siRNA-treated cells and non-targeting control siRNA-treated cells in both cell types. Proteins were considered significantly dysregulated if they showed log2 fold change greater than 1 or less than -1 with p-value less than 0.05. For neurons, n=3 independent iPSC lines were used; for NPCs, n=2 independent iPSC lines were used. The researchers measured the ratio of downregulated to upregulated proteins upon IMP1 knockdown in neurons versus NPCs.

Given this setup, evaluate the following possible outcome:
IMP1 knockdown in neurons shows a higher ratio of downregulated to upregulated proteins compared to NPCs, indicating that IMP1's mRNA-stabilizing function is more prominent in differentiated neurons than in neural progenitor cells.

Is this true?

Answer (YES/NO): NO